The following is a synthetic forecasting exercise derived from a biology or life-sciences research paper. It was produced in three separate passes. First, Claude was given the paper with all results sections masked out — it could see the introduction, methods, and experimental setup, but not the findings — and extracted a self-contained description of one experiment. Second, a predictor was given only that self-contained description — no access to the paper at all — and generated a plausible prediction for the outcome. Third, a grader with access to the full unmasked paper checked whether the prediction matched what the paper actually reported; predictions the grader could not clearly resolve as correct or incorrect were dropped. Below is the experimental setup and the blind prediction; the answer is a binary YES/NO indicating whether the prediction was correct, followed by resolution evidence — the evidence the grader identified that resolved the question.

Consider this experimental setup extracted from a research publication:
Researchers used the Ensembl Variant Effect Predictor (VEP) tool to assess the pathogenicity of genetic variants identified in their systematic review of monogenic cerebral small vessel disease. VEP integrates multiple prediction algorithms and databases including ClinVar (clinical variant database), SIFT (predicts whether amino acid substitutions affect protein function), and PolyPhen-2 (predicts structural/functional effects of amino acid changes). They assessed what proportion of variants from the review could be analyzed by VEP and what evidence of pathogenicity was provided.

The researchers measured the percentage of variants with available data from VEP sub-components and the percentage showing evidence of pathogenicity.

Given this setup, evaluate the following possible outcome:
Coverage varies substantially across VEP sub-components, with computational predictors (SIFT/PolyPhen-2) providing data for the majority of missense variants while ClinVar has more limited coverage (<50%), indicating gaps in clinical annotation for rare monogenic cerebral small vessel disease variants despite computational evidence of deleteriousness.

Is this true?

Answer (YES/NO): YES